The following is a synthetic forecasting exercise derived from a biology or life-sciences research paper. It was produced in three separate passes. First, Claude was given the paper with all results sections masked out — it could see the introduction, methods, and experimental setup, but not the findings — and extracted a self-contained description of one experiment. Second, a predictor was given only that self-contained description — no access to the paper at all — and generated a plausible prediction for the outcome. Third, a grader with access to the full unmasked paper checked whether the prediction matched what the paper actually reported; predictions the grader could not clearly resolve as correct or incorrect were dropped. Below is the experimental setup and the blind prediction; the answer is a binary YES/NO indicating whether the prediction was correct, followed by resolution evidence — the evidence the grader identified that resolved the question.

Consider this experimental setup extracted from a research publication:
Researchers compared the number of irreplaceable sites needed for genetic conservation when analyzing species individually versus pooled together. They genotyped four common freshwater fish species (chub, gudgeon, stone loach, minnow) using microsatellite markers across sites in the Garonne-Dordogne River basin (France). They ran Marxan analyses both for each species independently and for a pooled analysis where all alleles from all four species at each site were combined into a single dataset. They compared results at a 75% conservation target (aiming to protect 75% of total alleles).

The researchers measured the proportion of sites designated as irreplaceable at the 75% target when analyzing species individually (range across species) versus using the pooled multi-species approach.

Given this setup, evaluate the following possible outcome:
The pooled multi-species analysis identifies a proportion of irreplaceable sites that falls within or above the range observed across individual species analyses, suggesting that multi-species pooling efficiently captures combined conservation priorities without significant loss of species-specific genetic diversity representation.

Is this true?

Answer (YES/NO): YES